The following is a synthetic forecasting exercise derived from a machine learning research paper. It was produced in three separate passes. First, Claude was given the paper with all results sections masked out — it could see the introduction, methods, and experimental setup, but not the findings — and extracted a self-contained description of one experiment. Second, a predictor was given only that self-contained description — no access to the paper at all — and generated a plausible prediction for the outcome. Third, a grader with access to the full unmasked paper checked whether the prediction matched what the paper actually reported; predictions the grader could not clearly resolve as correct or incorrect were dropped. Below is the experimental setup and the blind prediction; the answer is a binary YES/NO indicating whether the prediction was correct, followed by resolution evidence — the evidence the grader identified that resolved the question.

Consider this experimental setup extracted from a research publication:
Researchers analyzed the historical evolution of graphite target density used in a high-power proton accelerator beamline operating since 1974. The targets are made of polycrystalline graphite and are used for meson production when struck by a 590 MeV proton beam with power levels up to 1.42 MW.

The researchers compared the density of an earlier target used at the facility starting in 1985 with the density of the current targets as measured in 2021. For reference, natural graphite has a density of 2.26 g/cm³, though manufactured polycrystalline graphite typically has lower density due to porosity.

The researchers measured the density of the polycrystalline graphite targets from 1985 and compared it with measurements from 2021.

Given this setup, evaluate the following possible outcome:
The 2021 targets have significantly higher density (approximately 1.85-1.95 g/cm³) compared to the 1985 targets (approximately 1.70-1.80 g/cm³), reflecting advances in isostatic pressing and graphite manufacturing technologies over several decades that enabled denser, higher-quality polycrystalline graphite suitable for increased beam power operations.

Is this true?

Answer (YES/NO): NO